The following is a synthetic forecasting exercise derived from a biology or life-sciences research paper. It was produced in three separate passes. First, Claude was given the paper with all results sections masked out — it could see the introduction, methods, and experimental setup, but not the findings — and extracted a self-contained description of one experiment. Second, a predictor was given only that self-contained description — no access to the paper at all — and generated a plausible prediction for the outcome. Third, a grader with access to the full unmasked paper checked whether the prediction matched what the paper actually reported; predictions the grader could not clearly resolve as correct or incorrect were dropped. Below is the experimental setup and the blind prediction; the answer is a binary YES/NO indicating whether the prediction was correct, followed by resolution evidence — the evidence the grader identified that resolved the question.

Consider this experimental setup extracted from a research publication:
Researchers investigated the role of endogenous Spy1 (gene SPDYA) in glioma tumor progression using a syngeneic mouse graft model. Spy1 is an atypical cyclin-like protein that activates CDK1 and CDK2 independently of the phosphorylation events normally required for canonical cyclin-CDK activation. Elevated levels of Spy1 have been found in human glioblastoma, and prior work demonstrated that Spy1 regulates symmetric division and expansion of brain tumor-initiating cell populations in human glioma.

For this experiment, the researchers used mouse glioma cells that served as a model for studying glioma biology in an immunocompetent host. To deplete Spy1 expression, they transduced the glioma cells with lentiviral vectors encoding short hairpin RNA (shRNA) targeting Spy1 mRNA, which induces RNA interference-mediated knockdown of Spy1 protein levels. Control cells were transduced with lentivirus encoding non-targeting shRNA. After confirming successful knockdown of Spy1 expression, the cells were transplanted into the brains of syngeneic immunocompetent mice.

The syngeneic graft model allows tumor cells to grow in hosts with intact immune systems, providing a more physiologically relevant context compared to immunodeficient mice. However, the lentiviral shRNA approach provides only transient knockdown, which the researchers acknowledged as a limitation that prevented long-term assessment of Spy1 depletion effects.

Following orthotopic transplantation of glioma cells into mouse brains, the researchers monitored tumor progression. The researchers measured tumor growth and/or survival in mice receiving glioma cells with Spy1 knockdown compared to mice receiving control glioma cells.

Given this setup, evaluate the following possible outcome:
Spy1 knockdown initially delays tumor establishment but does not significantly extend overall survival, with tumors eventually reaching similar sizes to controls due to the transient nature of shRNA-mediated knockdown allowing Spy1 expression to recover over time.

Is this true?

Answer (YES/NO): NO